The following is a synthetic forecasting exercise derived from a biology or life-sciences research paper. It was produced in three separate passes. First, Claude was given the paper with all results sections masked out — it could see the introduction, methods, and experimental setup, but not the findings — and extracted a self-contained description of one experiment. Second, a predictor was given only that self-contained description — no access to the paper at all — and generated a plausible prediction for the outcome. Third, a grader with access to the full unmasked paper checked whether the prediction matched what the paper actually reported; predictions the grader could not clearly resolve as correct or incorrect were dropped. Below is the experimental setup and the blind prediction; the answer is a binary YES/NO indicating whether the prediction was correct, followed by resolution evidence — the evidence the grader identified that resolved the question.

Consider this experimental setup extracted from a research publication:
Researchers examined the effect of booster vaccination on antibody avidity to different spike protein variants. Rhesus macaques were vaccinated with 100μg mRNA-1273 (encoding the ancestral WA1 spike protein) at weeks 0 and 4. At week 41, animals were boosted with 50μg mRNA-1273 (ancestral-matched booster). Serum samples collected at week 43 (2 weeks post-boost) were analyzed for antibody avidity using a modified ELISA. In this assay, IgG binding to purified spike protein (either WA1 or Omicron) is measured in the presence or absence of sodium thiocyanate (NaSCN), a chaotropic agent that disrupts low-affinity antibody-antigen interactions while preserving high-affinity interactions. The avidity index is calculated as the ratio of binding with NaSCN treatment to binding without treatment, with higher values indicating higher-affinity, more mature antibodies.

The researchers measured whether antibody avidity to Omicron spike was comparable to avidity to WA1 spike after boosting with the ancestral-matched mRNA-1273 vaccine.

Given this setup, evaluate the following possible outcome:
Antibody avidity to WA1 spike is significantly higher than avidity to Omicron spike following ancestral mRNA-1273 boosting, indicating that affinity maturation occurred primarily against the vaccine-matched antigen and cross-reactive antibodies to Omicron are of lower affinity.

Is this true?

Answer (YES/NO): NO